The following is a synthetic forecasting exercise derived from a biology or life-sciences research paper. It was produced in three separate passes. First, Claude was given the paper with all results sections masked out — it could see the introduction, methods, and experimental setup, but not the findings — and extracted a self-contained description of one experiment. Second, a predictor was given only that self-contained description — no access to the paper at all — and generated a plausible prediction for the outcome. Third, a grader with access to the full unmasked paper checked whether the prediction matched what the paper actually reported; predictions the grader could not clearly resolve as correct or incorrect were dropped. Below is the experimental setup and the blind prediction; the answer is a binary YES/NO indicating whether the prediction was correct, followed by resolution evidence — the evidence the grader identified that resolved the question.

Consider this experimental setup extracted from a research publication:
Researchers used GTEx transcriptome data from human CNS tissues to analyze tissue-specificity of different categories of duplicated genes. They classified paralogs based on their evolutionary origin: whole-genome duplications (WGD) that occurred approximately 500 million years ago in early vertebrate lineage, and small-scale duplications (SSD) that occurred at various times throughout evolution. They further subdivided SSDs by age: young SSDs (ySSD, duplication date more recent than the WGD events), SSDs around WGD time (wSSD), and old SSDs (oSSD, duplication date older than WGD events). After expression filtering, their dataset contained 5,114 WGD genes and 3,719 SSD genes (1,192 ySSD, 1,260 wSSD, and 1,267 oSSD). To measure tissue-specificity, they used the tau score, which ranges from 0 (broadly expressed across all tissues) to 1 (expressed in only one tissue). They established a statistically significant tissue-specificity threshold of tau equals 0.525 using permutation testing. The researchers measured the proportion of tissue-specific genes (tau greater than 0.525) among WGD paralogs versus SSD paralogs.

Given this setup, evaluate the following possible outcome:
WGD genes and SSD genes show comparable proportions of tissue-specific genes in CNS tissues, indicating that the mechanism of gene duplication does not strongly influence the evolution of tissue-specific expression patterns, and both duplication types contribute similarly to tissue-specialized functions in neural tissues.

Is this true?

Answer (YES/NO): NO